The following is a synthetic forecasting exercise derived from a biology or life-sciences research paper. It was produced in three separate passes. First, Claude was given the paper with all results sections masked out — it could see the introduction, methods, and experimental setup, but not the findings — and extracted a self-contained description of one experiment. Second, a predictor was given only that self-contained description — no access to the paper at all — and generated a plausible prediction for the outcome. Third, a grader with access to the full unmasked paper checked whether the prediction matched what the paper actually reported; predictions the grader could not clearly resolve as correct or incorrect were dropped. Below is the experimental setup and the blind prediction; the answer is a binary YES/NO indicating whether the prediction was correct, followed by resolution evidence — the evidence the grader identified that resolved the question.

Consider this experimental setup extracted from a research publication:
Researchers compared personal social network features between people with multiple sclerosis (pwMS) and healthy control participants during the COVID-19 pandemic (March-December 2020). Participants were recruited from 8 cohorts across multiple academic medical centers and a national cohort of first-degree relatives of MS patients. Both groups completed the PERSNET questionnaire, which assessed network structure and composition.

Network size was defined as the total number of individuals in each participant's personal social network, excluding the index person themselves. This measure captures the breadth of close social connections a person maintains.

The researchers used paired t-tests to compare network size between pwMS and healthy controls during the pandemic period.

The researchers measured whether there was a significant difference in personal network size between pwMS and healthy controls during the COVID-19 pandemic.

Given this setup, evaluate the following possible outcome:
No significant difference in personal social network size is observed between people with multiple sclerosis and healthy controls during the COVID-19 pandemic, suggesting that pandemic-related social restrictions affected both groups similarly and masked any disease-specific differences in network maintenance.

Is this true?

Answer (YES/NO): YES